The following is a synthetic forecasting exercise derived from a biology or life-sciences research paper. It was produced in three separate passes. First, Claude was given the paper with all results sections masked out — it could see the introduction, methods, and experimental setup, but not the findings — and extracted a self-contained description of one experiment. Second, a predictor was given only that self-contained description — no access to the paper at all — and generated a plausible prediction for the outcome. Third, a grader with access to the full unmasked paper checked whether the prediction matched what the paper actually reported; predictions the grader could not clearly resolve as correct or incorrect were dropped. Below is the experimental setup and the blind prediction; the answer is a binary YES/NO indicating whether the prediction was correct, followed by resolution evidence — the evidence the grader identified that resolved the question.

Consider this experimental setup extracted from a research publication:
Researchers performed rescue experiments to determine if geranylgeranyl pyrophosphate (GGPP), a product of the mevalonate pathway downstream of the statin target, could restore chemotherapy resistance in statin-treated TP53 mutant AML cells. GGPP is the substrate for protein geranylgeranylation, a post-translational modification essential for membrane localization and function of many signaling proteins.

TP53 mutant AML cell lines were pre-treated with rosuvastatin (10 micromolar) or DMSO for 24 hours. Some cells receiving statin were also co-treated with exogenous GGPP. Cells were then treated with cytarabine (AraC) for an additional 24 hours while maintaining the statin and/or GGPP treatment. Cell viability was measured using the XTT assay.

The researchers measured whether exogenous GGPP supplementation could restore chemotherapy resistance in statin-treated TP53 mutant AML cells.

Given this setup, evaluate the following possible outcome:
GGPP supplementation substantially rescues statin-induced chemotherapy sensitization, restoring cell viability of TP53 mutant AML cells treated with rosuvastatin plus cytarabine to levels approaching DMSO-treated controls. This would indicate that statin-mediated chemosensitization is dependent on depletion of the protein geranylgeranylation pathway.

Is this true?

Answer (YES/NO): YES